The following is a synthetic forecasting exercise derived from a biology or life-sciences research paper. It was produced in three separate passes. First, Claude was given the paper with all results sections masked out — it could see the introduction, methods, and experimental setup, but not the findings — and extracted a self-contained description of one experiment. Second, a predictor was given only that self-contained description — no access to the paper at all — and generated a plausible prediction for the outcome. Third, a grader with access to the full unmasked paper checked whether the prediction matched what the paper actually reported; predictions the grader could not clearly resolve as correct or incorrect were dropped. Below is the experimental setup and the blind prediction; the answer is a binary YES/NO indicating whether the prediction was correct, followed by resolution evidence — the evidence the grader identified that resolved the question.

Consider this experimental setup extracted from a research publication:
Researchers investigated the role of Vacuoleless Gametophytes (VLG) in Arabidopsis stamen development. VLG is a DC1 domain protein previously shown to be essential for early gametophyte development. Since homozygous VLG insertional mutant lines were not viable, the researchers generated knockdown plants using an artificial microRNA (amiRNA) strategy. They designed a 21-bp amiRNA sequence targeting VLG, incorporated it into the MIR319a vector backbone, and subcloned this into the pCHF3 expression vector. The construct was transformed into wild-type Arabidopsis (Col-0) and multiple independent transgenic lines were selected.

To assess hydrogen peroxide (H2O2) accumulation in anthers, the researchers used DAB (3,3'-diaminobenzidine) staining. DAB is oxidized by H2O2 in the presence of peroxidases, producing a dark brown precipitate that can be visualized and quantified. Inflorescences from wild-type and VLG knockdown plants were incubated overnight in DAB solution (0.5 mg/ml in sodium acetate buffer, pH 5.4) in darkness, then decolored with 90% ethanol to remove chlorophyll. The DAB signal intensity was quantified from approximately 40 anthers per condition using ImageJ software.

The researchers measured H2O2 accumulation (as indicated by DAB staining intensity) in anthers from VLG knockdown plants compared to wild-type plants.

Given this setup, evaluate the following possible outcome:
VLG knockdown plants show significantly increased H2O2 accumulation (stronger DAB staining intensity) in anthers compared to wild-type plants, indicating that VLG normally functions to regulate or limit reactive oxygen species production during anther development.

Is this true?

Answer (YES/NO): NO